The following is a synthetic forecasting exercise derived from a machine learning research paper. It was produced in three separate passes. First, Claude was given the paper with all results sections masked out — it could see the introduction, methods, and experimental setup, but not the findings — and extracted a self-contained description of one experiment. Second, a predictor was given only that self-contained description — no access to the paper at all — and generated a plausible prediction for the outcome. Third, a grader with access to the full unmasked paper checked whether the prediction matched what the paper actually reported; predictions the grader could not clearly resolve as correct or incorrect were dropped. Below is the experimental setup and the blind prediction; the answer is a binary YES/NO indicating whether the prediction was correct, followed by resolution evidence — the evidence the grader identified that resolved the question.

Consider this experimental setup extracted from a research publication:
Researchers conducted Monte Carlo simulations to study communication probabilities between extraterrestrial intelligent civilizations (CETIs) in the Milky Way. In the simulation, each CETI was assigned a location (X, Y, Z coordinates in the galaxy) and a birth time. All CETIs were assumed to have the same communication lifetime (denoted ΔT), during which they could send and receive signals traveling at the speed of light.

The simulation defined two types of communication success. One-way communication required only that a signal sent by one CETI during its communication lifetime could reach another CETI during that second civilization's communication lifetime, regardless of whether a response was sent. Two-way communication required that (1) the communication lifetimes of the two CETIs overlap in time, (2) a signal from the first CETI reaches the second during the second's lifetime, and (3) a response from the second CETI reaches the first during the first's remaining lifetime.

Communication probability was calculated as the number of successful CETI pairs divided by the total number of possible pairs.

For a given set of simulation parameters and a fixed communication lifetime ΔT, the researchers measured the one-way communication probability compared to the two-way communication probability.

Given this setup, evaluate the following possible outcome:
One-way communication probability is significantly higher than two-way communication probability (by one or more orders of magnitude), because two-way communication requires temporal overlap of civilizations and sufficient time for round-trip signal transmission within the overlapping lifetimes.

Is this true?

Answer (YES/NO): NO